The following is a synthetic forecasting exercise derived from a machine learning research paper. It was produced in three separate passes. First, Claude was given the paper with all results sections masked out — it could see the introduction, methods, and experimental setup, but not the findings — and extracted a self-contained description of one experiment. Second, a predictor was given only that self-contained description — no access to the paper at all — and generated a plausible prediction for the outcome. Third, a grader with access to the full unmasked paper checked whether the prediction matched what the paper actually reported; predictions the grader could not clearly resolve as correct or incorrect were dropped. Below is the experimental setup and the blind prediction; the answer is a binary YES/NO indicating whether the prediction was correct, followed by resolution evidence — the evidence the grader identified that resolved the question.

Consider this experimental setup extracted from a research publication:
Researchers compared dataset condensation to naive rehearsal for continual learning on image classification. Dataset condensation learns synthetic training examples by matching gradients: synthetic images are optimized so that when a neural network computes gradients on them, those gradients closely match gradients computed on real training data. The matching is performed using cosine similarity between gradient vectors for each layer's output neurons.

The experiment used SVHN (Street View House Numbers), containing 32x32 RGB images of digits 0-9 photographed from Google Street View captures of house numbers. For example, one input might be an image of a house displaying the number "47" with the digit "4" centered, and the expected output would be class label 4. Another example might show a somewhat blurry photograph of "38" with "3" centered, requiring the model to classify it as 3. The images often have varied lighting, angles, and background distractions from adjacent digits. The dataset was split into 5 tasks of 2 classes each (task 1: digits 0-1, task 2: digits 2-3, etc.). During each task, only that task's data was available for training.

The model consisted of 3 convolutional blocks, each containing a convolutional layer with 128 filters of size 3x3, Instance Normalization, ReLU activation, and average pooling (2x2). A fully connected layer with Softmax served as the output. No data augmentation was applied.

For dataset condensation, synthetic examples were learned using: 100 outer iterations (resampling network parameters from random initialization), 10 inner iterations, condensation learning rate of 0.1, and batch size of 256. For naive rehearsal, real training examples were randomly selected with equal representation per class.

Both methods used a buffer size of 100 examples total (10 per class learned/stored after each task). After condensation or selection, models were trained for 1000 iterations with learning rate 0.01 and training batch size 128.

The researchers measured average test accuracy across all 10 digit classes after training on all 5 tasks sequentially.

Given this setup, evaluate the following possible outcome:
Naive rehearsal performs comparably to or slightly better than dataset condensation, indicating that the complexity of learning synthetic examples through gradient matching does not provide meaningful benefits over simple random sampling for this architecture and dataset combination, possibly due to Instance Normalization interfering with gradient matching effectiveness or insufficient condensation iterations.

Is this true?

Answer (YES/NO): NO